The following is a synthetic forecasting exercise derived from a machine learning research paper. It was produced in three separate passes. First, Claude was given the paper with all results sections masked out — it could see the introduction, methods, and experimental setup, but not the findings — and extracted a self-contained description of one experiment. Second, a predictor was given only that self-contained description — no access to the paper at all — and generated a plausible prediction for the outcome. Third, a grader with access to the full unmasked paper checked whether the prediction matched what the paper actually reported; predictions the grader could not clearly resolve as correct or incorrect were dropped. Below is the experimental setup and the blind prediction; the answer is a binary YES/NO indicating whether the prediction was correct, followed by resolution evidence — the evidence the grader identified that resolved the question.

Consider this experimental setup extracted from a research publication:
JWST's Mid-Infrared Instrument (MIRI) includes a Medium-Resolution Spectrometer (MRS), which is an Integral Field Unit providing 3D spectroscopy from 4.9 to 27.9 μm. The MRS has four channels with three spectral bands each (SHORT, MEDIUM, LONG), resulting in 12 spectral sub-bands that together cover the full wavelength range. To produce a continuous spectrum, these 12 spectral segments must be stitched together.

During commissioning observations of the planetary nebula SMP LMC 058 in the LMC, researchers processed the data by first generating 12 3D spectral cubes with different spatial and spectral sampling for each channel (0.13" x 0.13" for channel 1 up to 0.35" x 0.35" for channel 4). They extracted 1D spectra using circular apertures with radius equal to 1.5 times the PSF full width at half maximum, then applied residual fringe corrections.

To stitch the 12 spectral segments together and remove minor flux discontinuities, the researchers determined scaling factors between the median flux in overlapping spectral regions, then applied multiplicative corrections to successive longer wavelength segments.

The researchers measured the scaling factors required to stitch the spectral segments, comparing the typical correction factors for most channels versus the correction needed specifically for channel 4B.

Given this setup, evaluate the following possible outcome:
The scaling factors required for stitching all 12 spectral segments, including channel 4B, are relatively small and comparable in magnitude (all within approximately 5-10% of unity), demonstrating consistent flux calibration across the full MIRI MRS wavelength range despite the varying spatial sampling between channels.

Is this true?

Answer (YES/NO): NO